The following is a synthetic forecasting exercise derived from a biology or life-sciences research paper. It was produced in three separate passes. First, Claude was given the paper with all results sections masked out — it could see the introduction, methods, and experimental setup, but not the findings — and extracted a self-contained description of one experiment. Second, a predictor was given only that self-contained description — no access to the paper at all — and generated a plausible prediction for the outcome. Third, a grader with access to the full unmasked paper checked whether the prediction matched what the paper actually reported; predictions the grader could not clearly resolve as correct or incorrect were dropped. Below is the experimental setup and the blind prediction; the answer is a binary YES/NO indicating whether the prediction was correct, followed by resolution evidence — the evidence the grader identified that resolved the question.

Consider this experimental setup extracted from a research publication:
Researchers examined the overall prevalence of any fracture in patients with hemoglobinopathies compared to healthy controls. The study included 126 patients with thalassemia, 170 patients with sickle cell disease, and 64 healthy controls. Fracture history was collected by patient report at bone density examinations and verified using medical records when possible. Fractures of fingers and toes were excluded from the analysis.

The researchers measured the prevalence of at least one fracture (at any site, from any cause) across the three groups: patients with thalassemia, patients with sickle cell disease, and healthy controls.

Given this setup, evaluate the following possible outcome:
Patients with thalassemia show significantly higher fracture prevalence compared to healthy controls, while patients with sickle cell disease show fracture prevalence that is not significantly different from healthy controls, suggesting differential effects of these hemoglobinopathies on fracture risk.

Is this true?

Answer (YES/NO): YES